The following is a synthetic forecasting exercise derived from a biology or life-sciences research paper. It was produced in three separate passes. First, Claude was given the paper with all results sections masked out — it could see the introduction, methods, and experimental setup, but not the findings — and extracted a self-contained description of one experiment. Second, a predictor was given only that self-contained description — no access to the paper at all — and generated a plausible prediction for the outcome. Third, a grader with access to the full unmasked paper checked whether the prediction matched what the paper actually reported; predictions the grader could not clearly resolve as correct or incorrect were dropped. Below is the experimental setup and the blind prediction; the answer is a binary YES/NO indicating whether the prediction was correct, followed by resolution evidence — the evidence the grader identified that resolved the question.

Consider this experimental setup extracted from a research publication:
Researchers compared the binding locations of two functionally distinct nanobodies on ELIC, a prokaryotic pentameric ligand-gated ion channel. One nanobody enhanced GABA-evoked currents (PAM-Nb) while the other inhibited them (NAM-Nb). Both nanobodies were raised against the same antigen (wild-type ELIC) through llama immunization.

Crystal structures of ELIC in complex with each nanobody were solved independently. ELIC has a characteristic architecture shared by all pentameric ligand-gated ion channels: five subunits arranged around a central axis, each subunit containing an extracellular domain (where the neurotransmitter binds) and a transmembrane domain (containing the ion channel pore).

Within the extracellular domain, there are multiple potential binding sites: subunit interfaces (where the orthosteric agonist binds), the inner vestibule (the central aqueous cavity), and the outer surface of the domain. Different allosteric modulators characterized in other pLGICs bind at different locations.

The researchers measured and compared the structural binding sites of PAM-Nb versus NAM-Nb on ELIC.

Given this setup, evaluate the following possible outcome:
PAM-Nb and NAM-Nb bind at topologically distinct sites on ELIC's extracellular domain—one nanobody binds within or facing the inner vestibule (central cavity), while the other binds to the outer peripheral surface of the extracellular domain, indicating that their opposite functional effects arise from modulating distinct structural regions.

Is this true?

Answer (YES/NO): YES